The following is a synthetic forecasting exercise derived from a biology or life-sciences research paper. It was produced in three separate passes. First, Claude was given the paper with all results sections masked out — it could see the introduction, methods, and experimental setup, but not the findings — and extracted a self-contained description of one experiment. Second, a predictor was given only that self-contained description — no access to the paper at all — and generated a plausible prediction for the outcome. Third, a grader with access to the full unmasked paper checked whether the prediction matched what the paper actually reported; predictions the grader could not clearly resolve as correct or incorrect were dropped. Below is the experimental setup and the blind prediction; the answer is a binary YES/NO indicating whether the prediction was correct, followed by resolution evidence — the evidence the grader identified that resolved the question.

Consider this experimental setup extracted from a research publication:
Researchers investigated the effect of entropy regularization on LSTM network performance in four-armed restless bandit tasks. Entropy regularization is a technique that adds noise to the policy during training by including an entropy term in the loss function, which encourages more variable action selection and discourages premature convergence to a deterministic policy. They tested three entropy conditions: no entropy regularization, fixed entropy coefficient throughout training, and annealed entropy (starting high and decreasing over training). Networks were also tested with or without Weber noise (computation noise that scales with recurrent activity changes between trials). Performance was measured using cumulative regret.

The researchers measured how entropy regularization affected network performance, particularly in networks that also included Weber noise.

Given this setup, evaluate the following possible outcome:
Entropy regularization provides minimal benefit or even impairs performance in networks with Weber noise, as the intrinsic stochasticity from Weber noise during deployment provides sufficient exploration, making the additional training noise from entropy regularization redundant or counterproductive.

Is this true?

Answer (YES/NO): YES